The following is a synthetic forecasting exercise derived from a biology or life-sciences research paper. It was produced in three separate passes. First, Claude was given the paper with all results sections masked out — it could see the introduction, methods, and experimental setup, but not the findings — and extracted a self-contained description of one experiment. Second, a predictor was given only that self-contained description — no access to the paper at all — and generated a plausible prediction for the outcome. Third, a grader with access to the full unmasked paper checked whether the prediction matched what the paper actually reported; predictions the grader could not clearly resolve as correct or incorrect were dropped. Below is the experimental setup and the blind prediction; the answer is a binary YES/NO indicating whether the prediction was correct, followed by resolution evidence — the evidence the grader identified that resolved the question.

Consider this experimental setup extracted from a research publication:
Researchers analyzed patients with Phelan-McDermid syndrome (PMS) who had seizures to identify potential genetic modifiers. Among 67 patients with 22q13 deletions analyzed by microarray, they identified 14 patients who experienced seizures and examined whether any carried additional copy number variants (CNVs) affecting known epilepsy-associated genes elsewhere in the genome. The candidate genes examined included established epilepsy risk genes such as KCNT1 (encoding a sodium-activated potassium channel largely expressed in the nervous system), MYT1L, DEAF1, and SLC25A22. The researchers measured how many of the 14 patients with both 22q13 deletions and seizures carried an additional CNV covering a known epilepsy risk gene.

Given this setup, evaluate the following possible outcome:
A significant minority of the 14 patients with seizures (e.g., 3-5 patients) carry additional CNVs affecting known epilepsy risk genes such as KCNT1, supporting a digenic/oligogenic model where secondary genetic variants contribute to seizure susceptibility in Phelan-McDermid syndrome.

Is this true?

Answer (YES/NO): YES